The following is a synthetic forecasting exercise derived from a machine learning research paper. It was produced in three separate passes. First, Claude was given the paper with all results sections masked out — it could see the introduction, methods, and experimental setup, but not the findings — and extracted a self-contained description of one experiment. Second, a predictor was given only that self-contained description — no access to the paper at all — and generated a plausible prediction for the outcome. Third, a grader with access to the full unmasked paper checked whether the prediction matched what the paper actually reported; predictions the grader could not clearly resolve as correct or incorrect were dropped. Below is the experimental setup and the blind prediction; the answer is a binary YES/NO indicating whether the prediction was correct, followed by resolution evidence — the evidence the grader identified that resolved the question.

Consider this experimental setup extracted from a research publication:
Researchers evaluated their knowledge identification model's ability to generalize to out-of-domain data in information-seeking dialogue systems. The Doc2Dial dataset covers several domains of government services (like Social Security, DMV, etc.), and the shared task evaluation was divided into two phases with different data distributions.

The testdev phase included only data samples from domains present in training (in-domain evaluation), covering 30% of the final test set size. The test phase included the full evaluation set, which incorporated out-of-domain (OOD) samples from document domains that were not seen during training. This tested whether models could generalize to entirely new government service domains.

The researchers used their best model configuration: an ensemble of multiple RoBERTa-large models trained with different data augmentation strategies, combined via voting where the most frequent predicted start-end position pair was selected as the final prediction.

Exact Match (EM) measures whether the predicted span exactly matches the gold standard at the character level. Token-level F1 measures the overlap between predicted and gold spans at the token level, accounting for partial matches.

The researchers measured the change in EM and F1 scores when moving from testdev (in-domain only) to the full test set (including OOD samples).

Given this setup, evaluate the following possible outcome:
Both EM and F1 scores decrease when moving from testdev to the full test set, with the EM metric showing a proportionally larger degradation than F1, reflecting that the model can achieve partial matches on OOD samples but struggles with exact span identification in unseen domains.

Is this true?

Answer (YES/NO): YES